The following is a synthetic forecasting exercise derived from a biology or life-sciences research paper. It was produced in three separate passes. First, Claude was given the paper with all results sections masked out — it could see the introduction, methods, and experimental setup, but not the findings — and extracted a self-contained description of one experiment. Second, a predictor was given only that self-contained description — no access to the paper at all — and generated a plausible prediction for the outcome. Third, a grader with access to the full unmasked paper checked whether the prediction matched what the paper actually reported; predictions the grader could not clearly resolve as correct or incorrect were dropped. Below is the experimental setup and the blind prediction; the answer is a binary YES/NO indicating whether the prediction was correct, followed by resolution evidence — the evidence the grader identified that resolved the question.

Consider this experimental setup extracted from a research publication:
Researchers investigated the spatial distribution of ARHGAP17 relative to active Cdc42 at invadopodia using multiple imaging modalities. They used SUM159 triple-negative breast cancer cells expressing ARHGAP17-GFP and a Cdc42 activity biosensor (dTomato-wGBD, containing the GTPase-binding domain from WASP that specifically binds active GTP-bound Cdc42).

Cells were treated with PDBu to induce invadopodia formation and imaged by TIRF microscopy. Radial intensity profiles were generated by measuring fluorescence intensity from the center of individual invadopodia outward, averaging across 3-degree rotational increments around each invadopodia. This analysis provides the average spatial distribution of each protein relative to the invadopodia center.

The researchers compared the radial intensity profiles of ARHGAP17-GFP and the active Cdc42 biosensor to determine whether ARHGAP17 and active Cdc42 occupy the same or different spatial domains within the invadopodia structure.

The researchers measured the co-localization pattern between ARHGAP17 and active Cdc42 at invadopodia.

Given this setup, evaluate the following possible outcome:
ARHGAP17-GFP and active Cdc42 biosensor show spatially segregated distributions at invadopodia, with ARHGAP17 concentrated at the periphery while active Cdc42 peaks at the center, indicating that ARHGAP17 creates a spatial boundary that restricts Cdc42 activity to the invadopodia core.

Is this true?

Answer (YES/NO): YES